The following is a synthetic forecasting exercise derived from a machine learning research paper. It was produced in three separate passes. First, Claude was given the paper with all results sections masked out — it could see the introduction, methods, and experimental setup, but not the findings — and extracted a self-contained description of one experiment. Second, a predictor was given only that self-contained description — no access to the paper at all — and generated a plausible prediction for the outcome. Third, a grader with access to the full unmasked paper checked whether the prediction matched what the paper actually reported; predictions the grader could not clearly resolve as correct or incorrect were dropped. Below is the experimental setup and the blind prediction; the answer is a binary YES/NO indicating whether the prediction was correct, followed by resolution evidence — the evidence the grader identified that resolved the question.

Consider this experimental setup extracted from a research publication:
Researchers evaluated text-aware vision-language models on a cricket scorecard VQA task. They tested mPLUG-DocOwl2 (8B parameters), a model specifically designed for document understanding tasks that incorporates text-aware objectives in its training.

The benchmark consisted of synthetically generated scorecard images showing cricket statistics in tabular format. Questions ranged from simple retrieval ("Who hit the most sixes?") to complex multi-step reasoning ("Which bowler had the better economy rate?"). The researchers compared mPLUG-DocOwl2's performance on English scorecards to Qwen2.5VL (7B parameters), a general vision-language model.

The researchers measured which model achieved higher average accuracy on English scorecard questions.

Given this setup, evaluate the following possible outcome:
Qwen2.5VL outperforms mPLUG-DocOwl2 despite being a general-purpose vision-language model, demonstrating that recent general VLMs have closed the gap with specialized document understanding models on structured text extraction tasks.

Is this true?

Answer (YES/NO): YES